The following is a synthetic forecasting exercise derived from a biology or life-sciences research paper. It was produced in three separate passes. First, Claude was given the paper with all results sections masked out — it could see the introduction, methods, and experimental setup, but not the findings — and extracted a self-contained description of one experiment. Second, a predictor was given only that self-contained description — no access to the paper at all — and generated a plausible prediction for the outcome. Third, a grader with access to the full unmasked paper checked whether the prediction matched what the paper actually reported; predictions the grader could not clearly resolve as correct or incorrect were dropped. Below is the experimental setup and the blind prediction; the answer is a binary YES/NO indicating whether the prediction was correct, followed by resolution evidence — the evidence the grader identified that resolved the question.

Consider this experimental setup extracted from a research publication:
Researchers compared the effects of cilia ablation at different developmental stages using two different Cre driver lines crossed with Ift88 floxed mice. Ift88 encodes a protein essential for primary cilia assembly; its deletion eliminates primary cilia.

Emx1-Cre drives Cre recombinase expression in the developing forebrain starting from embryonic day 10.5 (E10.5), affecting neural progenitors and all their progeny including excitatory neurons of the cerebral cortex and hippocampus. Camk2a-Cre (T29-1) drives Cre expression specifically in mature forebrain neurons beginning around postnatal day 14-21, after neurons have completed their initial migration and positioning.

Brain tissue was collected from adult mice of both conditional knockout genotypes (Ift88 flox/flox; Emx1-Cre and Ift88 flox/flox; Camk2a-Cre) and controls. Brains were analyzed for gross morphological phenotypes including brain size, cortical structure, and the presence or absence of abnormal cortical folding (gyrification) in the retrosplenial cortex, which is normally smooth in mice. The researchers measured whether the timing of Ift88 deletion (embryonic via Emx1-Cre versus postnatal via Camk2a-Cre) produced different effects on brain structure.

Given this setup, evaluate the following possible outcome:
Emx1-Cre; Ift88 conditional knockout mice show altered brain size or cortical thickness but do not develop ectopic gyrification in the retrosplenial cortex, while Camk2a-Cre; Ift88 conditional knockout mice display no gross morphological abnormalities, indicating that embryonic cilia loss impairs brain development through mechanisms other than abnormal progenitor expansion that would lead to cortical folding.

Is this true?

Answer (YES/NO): NO